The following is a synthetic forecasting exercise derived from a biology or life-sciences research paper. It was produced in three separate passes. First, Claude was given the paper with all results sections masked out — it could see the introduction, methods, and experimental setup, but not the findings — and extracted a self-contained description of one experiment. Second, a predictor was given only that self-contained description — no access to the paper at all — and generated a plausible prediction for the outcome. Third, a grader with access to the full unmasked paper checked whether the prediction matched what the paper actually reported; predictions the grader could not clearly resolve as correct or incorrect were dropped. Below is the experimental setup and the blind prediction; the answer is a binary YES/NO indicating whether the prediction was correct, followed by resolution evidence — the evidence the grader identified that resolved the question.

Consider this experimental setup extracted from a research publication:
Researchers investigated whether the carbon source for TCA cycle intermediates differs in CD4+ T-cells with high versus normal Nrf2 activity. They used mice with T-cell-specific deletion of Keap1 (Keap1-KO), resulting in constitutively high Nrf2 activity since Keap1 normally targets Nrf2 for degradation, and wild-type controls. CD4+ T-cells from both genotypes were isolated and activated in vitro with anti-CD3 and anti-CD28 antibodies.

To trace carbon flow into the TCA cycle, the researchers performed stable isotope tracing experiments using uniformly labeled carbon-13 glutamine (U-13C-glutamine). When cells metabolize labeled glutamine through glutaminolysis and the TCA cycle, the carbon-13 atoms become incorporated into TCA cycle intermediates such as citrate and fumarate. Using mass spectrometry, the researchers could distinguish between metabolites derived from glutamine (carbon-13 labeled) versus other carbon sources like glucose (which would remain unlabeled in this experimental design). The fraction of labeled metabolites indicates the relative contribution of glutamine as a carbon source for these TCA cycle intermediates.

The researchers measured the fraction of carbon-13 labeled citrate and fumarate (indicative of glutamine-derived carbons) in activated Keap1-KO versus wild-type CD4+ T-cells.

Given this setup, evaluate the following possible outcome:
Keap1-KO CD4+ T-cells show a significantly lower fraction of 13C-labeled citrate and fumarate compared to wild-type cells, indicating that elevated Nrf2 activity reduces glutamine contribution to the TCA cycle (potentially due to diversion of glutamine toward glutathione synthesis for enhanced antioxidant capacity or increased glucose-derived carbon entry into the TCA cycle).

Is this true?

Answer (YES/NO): NO